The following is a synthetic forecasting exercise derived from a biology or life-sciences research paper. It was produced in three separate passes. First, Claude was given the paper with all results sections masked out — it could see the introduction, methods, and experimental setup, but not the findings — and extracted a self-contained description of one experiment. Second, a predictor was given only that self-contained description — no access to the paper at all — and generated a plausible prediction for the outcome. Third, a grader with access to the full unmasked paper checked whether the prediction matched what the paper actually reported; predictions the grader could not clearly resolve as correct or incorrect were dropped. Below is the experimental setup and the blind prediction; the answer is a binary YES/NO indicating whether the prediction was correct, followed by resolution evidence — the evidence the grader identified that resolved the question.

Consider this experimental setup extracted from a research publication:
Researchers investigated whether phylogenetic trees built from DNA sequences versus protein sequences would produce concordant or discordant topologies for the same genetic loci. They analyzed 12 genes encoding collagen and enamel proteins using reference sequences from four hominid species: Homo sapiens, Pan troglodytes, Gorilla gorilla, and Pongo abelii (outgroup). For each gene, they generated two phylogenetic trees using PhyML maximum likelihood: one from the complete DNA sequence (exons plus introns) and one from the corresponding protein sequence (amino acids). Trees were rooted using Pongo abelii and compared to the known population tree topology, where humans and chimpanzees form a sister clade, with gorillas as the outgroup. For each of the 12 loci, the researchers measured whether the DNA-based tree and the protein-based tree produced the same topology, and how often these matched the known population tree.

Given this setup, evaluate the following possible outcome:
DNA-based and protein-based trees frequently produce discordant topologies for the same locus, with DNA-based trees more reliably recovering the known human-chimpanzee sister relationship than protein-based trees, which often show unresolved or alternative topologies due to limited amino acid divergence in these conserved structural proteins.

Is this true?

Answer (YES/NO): YES